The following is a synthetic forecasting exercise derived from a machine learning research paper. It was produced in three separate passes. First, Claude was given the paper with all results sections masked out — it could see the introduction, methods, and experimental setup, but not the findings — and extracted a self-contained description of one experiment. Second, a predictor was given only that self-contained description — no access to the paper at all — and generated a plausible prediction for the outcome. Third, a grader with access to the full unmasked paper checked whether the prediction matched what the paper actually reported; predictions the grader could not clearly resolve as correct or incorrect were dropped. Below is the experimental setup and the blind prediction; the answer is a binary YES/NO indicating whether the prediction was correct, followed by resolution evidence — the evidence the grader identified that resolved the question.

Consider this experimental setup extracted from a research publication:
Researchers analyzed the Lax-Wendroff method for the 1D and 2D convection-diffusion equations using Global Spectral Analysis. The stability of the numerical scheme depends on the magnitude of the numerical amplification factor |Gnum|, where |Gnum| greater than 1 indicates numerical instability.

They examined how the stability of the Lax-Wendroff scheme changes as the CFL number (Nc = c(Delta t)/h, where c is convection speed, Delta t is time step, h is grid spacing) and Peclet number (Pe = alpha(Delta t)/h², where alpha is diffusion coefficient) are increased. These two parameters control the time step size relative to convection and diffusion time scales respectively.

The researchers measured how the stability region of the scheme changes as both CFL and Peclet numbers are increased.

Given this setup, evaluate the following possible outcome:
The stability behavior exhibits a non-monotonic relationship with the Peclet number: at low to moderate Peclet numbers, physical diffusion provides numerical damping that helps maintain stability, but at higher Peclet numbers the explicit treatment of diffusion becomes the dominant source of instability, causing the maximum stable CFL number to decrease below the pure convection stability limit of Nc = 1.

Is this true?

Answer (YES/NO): NO